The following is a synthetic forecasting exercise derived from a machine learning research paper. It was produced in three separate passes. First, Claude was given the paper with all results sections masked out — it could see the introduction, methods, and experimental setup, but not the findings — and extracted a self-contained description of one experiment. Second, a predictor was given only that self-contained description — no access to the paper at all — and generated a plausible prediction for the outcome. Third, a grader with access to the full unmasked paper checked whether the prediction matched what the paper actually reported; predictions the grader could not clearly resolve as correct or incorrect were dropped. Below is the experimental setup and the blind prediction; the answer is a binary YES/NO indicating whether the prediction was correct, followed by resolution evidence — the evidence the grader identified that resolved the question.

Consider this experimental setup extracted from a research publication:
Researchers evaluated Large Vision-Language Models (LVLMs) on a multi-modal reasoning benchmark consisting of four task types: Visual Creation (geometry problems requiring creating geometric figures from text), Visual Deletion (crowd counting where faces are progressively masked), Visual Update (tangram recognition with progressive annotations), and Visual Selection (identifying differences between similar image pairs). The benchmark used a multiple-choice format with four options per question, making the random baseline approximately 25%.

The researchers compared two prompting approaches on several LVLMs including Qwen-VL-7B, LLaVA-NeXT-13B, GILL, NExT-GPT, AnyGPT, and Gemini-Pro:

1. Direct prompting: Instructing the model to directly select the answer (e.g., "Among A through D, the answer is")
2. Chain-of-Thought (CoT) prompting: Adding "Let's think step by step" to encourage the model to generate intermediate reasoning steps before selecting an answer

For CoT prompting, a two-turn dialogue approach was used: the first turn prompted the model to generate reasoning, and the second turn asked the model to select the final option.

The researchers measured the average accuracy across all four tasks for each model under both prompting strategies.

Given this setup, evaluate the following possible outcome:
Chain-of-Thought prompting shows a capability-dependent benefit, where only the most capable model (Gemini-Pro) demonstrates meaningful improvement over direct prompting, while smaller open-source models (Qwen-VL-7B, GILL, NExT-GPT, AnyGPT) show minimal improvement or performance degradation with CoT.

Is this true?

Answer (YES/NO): NO